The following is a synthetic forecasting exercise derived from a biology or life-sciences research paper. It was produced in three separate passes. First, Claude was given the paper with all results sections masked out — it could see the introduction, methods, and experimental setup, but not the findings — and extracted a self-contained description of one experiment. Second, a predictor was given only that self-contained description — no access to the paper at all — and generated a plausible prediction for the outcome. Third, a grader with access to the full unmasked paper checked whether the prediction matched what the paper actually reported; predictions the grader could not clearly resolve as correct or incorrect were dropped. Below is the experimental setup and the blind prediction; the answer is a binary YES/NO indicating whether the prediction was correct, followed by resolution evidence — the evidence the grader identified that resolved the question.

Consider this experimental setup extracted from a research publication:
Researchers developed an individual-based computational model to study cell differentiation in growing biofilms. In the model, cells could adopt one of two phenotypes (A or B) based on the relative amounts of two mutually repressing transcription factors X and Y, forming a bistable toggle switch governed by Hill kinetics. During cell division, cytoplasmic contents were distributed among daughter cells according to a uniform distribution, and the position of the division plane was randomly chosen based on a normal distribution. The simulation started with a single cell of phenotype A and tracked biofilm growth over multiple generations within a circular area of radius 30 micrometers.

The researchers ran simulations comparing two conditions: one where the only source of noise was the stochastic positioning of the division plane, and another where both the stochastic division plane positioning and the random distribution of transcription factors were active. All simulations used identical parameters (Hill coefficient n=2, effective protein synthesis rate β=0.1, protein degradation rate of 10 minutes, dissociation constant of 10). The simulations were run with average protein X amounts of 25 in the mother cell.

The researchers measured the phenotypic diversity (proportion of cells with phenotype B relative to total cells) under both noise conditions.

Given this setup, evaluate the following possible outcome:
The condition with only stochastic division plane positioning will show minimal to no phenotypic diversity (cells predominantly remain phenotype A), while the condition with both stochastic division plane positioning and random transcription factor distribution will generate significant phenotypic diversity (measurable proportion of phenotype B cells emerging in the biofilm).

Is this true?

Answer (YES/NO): NO